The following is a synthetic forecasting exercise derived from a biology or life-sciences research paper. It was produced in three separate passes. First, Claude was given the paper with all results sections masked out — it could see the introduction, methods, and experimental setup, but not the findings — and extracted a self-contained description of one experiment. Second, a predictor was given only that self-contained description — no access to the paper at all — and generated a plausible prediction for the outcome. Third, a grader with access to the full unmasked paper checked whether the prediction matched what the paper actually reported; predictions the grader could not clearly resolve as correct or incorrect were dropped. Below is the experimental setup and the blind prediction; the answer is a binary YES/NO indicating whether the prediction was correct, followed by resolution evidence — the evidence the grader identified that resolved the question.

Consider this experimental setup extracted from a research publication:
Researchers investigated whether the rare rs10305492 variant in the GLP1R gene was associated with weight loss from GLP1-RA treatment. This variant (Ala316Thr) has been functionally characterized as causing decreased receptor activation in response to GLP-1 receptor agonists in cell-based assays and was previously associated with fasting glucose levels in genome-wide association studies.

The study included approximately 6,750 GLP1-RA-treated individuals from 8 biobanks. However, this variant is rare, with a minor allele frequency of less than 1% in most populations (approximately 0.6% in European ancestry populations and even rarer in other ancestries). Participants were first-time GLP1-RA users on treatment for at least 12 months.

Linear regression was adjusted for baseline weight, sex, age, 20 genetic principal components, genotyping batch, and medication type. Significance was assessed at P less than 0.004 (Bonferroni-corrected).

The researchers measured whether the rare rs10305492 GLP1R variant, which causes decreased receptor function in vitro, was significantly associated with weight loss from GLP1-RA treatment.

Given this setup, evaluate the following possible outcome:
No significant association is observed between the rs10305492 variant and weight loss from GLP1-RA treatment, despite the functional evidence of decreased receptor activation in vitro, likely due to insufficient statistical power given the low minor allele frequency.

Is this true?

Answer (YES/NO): YES